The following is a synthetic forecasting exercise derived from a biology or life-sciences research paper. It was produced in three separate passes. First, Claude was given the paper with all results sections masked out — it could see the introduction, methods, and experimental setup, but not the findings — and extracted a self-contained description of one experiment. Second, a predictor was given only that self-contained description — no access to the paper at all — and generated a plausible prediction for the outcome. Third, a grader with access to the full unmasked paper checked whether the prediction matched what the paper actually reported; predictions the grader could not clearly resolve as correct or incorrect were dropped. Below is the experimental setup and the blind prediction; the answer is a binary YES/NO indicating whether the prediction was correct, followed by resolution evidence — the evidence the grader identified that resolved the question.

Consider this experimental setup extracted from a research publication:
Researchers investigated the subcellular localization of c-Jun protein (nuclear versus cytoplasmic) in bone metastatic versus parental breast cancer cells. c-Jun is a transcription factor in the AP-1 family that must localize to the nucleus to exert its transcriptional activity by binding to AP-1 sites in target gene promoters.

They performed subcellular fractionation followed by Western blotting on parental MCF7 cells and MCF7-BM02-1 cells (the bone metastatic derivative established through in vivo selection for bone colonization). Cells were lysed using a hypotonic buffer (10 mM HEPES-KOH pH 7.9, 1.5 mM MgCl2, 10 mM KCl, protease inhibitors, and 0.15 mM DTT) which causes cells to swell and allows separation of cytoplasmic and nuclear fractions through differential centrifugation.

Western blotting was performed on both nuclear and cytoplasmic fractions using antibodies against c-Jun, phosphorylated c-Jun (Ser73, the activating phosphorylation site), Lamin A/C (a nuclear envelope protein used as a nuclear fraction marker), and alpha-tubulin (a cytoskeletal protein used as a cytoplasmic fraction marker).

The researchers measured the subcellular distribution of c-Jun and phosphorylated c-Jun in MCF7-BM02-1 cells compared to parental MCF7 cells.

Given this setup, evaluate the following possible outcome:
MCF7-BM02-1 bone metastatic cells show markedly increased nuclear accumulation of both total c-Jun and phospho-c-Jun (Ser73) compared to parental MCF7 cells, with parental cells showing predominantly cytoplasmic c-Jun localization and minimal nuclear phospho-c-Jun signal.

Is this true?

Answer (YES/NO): NO